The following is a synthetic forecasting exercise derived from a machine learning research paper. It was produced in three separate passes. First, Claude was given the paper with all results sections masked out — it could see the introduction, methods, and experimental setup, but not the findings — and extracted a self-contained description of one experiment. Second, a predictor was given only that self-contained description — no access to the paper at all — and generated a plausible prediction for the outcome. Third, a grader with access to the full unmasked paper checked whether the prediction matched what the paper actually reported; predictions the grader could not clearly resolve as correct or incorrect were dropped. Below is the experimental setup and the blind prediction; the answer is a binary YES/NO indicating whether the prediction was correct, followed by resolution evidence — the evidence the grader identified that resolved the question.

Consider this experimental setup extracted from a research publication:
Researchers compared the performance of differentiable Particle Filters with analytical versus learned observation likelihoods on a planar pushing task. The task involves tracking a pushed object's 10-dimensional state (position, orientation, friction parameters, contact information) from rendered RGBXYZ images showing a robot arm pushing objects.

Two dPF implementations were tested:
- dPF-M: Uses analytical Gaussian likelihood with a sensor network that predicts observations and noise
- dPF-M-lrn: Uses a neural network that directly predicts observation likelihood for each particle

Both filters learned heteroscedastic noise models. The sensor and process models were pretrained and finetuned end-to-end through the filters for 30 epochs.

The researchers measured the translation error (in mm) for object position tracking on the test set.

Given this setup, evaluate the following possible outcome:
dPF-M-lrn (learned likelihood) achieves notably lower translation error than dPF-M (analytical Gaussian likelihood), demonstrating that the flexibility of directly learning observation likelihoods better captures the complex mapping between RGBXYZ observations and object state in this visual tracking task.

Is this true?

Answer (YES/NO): NO